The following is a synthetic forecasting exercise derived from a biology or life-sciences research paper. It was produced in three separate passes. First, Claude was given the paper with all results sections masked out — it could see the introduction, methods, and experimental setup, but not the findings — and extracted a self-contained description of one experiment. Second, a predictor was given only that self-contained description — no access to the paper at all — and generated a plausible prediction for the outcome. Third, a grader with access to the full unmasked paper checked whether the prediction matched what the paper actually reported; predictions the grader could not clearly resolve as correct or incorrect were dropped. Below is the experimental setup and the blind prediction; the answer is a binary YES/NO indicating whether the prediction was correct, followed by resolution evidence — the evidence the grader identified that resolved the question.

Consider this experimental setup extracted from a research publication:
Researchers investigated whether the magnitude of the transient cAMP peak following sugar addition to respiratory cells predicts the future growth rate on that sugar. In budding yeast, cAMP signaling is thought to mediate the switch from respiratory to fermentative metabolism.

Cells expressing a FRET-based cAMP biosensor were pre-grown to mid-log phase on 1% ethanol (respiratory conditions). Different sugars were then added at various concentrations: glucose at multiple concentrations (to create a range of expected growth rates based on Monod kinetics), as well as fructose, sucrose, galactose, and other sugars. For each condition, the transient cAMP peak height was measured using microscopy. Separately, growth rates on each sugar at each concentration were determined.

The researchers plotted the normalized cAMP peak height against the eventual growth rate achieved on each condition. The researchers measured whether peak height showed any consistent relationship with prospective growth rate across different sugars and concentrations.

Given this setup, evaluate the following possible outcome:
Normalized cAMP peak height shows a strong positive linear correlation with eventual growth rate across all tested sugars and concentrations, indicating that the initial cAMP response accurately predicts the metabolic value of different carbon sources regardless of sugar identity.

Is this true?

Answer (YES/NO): NO